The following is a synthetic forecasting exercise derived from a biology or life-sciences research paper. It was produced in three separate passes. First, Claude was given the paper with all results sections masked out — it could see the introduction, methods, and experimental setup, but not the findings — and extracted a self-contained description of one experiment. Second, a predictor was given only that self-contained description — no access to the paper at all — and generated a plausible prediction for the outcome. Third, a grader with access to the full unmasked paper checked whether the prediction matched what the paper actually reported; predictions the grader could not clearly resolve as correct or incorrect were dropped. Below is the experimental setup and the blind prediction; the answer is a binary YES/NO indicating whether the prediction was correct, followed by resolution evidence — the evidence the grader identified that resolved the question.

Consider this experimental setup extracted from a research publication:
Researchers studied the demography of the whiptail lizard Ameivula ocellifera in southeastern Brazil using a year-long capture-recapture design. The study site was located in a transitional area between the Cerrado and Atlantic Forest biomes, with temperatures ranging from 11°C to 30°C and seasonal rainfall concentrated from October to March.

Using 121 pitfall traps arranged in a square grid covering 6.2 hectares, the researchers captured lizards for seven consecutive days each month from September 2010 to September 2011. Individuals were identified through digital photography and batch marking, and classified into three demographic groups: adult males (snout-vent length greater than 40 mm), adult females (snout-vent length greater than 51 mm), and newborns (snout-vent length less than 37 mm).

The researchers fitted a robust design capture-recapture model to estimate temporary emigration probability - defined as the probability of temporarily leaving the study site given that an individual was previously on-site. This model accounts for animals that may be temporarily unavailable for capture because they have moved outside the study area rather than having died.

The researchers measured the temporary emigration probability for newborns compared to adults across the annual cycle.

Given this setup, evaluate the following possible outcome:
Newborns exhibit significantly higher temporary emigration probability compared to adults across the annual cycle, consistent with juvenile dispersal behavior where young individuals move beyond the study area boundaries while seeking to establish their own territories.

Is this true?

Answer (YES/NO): NO